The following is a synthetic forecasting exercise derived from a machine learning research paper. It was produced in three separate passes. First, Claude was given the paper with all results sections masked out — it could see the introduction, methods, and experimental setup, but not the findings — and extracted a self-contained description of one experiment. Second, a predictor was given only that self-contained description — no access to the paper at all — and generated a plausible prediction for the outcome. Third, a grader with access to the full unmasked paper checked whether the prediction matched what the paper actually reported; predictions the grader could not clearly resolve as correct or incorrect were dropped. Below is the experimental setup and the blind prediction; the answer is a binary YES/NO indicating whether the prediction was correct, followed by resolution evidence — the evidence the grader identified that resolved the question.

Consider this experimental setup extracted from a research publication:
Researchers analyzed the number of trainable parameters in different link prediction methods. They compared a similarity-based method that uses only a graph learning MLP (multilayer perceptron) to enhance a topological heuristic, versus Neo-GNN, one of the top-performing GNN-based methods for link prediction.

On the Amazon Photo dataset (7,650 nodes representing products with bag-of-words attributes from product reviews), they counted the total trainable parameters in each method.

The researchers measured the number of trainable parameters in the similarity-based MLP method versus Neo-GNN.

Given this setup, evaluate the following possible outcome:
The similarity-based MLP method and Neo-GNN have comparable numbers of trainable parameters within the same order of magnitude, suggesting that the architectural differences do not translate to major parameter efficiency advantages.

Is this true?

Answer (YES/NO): NO